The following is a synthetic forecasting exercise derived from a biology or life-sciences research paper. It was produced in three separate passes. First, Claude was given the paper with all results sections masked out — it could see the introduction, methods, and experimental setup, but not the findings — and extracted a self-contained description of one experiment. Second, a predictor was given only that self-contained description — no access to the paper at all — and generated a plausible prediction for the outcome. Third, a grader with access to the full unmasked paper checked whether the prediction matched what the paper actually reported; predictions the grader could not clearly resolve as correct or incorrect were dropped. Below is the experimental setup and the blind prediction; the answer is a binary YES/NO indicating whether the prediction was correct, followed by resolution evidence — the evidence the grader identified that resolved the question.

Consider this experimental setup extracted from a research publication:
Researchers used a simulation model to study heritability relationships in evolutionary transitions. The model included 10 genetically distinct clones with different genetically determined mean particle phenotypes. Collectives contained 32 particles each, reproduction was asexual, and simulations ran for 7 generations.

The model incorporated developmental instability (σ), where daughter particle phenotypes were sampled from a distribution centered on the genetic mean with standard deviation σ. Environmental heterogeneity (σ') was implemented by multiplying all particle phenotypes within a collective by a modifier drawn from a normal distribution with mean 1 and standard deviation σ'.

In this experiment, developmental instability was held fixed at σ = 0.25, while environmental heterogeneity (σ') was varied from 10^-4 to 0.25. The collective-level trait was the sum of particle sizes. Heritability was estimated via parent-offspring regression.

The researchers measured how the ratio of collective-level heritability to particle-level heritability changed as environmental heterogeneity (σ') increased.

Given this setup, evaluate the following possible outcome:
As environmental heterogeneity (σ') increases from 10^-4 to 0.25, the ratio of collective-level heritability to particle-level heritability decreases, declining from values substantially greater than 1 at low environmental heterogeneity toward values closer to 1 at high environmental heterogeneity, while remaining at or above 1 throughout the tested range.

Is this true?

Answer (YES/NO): YES